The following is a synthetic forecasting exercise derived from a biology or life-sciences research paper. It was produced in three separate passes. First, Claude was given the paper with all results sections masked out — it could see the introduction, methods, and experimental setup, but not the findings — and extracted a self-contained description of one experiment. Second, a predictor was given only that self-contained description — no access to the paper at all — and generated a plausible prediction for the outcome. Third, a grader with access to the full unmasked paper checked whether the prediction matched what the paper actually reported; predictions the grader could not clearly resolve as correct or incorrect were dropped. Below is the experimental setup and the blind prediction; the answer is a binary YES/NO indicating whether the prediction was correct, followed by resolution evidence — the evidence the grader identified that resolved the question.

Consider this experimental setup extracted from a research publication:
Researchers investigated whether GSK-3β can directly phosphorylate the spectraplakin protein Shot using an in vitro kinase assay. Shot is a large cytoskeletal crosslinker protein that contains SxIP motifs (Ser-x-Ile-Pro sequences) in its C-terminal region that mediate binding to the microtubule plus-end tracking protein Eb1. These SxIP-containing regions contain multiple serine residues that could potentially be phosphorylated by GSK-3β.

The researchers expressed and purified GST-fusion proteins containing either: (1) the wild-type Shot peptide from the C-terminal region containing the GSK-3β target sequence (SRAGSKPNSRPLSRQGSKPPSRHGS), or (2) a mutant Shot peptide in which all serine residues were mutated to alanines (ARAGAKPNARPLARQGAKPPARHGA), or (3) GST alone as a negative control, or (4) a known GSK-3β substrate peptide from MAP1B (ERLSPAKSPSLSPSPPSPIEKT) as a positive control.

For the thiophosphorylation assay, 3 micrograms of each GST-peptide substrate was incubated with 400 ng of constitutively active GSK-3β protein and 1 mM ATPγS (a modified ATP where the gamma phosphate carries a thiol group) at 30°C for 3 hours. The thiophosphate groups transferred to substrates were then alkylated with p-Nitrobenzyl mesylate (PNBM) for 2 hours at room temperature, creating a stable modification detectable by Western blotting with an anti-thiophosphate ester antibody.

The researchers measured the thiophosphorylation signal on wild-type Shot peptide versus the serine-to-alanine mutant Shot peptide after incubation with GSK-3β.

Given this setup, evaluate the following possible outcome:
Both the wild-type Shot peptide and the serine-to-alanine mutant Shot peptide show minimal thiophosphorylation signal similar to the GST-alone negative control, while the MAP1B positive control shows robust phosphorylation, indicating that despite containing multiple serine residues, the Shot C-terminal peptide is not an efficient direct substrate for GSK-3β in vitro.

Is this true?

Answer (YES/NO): NO